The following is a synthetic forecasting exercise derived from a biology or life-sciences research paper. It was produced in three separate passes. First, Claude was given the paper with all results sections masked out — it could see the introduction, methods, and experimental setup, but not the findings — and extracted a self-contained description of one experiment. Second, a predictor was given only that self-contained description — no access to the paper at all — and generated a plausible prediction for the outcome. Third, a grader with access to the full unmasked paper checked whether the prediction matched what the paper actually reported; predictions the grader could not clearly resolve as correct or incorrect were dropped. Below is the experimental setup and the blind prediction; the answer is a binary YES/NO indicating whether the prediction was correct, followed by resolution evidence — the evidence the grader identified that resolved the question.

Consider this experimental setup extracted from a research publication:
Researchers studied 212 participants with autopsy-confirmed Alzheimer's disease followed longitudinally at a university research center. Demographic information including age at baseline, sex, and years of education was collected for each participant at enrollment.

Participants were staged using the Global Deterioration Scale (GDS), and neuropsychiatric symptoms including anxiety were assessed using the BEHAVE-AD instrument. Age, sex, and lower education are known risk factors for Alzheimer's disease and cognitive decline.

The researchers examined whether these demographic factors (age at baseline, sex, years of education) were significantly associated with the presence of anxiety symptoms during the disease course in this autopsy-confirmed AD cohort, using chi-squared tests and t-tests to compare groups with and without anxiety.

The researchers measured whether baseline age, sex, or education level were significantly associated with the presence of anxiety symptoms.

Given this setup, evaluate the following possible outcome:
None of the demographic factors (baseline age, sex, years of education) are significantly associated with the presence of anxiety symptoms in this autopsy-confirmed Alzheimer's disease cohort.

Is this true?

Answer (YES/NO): NO